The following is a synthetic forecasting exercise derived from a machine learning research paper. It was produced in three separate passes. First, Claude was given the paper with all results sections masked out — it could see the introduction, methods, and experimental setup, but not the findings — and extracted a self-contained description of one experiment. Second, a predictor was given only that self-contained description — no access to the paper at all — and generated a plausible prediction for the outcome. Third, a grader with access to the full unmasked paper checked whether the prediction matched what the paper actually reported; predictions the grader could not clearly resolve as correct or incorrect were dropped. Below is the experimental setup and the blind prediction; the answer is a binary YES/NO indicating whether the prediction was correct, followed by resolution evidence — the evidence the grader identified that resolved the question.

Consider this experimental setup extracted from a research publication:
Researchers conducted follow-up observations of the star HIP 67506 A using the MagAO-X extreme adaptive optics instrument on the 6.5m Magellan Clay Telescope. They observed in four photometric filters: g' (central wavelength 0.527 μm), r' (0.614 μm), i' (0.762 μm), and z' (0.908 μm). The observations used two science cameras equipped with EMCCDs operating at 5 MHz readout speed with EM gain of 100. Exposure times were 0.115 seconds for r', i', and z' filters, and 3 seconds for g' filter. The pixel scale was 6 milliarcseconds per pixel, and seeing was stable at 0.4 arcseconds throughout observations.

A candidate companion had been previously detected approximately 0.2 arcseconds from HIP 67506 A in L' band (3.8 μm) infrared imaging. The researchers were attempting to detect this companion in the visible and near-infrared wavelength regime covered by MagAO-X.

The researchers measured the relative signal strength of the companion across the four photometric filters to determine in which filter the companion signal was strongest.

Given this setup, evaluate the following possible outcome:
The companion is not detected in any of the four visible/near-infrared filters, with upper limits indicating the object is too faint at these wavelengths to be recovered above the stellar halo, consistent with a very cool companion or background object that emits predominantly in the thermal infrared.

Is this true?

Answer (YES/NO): NO